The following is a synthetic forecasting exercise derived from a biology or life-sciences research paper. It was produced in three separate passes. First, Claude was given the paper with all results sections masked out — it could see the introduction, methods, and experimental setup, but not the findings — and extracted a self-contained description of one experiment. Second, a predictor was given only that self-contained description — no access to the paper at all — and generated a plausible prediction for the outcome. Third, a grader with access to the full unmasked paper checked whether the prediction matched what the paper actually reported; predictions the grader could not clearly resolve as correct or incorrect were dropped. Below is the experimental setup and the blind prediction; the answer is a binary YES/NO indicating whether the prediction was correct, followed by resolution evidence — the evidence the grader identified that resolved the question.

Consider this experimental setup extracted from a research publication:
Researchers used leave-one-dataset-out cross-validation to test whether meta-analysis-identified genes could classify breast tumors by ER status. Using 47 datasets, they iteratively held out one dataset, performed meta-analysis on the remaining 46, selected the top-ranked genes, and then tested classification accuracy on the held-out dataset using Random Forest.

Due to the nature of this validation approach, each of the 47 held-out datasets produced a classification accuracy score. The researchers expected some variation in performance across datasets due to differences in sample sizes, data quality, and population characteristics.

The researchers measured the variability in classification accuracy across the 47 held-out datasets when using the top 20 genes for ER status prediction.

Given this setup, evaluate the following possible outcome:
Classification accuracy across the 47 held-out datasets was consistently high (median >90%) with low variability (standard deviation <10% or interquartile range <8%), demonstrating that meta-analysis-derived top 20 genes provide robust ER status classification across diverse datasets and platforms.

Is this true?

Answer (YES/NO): NO